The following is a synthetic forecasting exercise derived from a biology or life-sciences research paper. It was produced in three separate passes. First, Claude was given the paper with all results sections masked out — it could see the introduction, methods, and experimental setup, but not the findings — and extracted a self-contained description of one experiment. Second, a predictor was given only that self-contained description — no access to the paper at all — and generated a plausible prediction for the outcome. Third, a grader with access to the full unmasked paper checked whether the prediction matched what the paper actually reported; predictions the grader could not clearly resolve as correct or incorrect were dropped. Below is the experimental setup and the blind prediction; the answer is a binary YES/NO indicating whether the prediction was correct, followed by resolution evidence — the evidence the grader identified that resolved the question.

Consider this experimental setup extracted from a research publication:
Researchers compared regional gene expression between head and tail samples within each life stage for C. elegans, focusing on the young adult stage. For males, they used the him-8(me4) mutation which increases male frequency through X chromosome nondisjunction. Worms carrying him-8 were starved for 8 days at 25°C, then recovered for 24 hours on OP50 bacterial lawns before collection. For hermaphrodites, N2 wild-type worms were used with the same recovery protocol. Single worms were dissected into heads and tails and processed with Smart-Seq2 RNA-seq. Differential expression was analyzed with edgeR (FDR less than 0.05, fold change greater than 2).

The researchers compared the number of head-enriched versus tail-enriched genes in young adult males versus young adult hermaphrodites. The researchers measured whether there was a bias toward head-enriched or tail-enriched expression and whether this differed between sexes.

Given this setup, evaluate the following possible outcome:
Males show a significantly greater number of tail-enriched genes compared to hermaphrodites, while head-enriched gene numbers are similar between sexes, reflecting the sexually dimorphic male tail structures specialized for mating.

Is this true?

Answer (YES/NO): NO